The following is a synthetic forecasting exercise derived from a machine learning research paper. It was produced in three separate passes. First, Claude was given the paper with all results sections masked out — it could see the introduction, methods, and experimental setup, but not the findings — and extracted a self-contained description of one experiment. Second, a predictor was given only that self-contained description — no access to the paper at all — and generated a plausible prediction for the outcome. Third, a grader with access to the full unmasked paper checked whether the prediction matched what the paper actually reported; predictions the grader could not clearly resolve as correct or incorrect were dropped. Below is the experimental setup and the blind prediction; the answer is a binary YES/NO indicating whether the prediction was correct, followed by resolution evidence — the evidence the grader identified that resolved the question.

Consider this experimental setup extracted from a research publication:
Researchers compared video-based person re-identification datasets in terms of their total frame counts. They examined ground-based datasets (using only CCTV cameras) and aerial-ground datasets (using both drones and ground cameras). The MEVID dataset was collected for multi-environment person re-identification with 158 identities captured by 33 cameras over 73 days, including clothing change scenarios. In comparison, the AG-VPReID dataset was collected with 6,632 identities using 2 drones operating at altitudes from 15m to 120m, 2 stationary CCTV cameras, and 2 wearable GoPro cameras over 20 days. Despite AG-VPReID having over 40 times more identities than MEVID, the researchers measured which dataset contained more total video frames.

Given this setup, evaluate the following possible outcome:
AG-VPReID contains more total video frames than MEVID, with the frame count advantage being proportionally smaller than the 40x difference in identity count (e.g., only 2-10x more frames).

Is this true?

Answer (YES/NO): NO